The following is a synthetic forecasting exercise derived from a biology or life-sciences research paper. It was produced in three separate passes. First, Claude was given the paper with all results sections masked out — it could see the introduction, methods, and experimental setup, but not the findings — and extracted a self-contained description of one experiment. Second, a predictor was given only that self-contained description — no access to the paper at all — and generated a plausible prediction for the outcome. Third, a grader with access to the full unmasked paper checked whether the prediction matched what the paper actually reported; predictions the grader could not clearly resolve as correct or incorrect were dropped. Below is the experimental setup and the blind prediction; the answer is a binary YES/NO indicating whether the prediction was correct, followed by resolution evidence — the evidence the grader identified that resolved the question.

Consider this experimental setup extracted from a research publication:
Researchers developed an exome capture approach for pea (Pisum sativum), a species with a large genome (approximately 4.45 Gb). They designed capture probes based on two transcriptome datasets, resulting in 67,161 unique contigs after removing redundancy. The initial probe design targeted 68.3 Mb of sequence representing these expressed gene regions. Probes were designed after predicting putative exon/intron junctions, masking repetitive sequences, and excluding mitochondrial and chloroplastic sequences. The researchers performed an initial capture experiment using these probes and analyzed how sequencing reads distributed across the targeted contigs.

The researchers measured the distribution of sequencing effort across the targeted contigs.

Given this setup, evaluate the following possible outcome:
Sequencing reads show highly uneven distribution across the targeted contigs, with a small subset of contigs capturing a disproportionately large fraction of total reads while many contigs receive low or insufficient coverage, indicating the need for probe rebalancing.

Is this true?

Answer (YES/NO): YES